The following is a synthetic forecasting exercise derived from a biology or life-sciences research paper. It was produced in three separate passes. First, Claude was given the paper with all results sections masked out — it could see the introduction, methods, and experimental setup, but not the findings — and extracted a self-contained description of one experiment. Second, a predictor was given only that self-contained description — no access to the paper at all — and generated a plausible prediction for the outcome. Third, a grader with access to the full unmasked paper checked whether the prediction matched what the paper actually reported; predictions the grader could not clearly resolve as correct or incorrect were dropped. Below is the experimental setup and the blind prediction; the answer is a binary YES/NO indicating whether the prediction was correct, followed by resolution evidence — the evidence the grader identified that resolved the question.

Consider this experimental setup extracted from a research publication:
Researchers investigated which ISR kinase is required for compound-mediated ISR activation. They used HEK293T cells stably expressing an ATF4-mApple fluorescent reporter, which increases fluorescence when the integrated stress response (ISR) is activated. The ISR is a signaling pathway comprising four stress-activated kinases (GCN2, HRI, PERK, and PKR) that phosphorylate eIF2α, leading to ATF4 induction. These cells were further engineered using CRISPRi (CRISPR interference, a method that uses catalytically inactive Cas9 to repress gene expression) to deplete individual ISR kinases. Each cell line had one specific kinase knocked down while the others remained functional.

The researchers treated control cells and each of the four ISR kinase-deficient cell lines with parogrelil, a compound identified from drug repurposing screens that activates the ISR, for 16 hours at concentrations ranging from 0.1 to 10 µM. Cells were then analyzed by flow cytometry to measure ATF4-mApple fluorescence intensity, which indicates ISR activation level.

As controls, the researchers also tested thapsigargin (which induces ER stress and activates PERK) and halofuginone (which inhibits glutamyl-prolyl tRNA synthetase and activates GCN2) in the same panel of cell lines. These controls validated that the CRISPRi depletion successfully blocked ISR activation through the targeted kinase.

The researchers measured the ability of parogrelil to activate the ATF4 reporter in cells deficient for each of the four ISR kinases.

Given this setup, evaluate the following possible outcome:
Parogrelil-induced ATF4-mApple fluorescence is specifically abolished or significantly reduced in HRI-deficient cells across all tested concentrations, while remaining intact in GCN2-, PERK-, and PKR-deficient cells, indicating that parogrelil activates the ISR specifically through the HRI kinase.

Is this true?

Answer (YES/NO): YES